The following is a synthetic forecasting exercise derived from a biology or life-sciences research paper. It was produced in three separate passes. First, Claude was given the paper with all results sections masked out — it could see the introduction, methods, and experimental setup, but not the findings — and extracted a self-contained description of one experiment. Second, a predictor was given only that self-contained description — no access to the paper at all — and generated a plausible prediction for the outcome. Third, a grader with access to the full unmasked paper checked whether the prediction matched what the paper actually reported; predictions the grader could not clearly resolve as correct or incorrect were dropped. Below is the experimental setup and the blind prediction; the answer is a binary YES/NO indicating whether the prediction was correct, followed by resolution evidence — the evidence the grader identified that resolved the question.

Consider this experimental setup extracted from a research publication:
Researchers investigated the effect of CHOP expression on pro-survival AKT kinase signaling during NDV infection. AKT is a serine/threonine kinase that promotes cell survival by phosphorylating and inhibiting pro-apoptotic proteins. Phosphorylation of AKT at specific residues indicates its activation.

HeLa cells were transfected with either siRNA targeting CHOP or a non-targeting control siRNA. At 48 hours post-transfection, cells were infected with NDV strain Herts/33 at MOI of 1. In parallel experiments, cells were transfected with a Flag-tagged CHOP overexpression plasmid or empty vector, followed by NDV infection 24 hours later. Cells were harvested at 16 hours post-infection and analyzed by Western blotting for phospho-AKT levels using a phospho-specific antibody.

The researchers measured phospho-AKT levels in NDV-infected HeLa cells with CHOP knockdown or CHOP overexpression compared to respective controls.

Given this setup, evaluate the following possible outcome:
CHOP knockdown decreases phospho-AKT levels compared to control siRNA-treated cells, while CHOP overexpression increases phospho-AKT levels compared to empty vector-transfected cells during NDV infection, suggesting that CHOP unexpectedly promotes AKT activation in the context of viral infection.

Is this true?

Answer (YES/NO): NO